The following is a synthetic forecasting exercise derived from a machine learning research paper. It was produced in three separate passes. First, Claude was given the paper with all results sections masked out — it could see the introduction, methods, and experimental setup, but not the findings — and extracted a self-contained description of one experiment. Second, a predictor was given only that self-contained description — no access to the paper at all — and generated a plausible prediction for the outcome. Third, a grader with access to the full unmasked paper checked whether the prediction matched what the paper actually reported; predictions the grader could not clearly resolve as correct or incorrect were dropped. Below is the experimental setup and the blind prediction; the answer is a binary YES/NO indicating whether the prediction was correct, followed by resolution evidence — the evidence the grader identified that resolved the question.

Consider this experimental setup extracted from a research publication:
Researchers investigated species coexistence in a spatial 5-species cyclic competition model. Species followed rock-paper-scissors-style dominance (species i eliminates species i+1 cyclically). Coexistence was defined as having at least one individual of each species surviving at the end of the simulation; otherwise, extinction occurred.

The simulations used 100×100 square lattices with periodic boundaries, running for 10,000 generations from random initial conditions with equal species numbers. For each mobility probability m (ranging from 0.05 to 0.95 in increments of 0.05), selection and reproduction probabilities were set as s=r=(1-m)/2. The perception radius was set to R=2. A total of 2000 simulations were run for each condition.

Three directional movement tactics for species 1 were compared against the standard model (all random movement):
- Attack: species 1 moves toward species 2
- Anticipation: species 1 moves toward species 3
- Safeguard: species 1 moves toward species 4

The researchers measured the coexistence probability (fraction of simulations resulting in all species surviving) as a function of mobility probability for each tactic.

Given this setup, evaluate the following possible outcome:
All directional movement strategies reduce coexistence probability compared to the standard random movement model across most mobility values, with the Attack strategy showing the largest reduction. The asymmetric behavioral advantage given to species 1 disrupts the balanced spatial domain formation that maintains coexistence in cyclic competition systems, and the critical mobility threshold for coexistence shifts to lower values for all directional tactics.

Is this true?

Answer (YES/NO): NO